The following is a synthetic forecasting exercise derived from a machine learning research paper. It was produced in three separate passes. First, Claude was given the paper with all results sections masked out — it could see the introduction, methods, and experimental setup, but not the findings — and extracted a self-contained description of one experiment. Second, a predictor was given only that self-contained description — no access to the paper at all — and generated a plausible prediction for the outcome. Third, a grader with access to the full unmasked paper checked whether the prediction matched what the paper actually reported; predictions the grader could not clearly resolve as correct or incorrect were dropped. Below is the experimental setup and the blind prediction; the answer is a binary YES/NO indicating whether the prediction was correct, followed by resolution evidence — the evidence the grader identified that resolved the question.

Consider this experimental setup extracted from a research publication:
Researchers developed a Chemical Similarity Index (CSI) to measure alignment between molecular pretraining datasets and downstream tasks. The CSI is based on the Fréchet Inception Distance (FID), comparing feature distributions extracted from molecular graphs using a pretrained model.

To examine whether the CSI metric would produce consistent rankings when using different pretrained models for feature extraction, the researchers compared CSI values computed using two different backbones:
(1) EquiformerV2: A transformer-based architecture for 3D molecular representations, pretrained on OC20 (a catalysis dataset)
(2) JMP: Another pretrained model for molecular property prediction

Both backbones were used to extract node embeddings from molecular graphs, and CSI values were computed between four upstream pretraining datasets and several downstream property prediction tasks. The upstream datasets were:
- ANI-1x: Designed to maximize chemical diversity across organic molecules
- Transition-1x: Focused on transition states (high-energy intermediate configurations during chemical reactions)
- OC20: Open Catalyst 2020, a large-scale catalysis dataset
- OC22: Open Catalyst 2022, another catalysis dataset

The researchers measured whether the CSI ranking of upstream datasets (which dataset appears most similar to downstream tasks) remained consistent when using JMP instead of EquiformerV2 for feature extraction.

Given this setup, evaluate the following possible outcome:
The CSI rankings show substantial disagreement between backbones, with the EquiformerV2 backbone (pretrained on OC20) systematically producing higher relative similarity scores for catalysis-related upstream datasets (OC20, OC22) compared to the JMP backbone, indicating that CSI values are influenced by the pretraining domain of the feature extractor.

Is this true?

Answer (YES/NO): NO